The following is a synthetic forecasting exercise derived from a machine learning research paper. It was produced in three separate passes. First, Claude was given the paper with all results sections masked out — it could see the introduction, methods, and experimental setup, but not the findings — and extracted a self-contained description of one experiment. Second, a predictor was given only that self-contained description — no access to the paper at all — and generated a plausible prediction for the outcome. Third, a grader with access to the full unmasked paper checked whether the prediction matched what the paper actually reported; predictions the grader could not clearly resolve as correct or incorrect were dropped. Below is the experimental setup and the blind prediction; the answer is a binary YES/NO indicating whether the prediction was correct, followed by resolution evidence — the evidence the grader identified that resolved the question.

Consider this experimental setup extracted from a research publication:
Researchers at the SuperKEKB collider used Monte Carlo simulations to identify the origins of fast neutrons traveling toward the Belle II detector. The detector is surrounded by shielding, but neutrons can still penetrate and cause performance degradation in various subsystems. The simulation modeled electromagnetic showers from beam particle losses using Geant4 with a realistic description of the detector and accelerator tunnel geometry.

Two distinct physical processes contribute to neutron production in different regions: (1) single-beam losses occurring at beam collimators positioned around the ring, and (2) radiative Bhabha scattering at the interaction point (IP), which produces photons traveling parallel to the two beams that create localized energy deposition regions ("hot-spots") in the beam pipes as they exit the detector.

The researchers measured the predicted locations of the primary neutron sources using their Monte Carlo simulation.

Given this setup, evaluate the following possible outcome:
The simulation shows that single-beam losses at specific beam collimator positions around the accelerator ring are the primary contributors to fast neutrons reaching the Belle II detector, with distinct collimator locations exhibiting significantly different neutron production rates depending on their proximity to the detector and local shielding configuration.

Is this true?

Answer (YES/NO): NO